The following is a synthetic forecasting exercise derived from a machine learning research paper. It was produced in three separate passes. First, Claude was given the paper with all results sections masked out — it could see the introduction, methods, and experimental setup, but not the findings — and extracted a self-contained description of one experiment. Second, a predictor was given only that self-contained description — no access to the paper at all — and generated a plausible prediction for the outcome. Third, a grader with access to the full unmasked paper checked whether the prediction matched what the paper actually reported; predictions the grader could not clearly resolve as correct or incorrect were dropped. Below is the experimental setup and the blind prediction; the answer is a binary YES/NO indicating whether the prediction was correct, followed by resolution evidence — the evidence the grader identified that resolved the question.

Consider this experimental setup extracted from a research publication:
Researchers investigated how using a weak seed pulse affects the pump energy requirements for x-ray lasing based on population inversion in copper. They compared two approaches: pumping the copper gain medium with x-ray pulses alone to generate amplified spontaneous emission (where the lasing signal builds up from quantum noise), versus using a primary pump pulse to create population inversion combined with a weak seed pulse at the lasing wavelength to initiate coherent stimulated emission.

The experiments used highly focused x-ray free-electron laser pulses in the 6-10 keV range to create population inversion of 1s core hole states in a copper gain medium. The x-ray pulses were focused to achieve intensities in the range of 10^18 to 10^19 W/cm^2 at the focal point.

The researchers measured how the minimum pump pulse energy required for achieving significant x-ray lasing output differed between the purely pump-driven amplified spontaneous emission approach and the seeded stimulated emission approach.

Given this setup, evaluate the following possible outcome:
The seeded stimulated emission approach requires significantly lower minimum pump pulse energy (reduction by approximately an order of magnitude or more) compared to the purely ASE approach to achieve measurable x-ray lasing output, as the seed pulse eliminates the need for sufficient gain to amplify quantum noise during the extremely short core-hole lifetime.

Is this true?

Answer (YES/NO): YES